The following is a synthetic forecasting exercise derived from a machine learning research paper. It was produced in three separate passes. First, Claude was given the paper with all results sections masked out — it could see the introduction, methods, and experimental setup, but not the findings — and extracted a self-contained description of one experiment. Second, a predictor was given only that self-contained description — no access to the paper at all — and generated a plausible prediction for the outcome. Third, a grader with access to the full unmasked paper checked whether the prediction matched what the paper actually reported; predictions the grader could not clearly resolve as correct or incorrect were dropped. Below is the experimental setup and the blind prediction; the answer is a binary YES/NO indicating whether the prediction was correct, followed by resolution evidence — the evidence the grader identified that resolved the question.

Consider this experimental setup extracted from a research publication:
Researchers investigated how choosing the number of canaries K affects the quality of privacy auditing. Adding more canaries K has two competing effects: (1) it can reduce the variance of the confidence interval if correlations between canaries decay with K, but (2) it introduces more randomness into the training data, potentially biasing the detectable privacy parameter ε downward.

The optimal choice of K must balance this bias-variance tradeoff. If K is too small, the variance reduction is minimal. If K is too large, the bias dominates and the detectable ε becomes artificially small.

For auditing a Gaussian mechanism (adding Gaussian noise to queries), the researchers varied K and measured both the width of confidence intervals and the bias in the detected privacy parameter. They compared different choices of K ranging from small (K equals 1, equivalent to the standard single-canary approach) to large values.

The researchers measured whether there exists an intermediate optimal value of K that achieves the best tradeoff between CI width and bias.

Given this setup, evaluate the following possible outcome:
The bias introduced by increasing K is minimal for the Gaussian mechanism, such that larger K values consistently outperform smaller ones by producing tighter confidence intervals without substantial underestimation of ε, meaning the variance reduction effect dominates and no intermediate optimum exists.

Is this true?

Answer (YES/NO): NO